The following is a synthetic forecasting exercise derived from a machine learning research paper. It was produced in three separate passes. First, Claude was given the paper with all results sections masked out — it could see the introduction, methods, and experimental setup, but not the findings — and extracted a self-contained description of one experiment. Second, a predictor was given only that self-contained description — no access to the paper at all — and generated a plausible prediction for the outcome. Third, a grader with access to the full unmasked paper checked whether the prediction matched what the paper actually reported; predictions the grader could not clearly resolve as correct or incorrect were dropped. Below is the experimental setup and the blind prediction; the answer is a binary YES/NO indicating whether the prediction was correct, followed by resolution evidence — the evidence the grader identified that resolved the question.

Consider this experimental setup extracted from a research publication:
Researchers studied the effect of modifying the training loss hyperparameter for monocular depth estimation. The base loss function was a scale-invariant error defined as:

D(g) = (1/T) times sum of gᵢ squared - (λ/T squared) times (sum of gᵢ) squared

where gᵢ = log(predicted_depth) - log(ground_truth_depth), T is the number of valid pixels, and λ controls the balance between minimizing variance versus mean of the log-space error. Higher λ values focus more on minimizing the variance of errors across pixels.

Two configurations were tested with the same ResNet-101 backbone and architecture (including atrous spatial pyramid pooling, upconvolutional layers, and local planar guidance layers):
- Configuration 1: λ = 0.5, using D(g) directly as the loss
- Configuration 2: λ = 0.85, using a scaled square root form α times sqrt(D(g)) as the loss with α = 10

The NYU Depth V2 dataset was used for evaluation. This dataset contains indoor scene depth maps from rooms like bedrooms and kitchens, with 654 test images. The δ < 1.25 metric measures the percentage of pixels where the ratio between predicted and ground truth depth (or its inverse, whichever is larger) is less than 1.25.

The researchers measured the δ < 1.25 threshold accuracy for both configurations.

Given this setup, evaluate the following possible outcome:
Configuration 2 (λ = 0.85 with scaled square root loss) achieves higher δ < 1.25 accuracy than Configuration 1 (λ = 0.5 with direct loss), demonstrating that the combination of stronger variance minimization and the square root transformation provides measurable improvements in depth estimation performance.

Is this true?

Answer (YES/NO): YES